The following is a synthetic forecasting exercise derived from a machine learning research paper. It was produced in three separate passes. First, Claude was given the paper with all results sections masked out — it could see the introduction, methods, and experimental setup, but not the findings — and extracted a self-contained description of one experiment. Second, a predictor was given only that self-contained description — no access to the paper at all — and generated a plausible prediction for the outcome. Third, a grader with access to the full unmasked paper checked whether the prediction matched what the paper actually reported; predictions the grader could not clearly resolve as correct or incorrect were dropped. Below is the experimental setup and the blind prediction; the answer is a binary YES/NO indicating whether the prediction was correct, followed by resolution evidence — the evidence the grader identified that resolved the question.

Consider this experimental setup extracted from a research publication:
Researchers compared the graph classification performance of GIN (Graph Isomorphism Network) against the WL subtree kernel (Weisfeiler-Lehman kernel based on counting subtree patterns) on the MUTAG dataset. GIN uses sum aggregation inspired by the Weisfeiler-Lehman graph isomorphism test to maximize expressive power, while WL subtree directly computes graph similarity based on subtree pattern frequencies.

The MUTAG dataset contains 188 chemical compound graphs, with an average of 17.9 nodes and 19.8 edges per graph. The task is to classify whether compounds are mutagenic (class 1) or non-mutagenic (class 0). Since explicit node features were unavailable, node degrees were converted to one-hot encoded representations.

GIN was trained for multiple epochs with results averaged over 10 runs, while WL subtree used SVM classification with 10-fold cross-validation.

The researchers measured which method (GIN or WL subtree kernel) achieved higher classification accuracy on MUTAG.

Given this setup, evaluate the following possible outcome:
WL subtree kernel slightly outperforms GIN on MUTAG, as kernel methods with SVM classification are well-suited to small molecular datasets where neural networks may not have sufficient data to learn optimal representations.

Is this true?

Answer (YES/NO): YES